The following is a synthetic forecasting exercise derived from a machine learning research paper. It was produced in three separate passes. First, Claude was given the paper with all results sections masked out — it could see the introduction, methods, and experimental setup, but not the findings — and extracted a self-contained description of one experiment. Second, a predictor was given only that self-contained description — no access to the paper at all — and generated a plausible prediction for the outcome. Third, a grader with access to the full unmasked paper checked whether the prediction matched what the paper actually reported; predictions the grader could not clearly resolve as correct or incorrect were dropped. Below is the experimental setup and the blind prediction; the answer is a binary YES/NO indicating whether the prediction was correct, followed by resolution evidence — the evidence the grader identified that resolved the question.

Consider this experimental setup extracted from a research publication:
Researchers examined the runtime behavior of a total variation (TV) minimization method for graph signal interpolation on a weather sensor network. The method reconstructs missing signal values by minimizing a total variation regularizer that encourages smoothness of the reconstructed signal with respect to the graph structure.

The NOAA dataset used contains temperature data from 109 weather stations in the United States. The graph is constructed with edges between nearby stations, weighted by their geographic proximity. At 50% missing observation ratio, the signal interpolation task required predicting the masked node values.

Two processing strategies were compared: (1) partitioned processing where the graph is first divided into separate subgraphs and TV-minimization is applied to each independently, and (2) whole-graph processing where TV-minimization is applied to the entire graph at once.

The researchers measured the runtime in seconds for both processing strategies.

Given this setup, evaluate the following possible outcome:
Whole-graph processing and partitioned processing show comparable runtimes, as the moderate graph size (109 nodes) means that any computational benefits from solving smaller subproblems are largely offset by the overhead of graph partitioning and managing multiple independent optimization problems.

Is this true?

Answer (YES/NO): NO